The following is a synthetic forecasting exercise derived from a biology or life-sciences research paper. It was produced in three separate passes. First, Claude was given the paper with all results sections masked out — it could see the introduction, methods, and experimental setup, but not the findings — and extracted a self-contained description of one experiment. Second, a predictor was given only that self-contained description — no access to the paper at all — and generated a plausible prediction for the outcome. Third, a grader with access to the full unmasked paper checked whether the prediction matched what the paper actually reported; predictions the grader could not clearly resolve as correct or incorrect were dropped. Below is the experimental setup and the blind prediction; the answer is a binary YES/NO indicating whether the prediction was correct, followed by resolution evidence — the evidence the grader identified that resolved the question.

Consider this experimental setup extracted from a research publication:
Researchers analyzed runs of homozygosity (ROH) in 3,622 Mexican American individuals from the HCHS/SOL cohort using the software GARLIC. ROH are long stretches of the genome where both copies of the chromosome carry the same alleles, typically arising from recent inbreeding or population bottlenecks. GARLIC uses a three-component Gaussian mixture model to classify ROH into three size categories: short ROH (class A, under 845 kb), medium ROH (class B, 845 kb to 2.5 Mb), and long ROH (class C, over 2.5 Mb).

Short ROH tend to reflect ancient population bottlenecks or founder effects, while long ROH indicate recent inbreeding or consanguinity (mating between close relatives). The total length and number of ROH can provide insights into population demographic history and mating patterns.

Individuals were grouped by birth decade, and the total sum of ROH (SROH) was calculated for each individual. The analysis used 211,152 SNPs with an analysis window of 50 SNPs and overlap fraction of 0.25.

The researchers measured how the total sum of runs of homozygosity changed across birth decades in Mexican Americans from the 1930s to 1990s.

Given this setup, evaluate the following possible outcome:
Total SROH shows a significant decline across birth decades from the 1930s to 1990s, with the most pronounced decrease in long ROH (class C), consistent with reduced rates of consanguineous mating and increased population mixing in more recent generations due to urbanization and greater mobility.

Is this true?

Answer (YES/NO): NO